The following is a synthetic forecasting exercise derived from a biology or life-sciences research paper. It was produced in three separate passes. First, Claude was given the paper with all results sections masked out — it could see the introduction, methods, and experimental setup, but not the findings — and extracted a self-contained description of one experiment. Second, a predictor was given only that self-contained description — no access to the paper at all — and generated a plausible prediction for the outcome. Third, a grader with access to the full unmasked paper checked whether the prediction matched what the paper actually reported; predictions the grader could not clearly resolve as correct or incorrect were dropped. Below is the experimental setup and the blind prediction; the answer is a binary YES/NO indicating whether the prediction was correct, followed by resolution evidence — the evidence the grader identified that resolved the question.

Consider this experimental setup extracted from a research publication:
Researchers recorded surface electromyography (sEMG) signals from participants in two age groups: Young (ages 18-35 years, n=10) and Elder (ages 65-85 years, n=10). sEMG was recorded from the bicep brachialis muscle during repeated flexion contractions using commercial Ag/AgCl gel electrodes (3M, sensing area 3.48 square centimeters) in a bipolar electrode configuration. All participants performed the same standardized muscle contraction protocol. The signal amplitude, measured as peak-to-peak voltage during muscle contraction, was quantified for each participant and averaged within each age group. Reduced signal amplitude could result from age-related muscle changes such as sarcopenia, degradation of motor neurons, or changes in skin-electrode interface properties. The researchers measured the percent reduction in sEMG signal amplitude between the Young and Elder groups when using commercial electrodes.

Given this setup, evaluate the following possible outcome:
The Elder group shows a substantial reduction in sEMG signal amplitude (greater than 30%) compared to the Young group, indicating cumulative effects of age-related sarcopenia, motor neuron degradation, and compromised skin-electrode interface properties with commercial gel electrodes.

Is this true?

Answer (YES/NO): YES